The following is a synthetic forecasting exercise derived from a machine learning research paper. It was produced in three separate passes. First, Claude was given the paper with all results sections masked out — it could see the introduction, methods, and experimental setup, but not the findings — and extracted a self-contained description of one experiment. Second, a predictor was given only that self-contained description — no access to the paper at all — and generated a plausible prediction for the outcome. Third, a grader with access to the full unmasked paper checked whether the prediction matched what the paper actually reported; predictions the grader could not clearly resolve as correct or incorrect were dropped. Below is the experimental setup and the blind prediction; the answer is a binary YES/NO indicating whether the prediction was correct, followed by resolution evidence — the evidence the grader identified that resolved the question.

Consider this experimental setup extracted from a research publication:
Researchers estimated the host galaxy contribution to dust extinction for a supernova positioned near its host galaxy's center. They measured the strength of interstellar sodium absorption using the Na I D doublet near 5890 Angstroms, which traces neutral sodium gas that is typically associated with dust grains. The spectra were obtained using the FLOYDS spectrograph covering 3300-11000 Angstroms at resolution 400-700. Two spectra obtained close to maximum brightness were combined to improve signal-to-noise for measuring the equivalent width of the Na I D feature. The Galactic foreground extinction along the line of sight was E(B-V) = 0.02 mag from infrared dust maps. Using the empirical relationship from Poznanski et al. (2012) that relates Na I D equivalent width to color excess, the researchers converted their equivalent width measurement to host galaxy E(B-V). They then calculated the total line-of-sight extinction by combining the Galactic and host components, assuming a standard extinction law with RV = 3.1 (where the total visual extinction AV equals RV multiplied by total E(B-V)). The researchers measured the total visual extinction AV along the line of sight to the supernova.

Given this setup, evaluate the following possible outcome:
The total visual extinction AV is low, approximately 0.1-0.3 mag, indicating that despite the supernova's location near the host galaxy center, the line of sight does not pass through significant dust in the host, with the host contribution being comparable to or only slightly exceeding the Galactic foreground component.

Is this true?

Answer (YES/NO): NO